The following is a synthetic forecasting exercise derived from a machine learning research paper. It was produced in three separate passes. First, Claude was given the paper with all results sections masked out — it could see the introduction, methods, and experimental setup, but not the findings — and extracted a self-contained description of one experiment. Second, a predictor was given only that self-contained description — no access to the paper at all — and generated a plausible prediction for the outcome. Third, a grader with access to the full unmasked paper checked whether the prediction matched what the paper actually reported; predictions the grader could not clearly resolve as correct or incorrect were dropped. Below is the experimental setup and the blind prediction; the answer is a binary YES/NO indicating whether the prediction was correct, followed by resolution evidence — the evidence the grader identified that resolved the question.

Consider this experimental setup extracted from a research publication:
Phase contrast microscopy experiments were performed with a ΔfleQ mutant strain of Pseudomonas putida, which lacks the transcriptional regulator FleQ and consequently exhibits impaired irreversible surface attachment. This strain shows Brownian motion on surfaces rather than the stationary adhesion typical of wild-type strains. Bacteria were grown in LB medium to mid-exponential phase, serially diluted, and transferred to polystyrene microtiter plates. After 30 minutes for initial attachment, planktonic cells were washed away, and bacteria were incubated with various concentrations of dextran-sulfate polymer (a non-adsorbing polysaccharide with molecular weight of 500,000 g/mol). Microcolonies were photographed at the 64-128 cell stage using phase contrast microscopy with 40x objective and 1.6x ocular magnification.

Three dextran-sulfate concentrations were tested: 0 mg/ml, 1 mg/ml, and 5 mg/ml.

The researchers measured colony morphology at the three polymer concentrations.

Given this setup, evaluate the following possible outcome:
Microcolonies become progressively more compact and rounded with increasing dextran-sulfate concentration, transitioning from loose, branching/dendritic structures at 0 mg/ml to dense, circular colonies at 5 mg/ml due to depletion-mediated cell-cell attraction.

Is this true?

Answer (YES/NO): NO